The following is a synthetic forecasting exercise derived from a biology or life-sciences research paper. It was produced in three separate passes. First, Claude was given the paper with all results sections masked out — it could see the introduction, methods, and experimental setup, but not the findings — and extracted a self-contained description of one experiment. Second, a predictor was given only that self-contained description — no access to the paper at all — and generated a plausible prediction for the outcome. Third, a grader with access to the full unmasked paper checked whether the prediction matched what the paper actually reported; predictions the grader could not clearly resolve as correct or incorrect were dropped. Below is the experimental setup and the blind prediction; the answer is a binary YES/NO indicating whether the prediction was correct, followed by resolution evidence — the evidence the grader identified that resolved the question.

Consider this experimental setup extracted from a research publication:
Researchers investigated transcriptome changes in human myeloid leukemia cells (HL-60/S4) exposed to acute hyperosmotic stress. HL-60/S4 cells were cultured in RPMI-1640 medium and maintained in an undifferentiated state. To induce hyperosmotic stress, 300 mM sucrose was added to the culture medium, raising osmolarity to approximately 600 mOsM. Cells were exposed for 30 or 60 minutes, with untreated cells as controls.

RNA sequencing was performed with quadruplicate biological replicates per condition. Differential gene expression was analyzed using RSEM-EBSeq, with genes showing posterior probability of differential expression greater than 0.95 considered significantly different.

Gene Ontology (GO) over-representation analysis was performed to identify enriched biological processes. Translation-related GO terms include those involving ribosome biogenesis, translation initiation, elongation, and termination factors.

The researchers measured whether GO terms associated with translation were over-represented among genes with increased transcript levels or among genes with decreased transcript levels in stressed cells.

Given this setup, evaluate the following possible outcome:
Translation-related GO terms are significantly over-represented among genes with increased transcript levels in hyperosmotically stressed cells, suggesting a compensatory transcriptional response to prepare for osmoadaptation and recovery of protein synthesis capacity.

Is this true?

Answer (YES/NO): YES